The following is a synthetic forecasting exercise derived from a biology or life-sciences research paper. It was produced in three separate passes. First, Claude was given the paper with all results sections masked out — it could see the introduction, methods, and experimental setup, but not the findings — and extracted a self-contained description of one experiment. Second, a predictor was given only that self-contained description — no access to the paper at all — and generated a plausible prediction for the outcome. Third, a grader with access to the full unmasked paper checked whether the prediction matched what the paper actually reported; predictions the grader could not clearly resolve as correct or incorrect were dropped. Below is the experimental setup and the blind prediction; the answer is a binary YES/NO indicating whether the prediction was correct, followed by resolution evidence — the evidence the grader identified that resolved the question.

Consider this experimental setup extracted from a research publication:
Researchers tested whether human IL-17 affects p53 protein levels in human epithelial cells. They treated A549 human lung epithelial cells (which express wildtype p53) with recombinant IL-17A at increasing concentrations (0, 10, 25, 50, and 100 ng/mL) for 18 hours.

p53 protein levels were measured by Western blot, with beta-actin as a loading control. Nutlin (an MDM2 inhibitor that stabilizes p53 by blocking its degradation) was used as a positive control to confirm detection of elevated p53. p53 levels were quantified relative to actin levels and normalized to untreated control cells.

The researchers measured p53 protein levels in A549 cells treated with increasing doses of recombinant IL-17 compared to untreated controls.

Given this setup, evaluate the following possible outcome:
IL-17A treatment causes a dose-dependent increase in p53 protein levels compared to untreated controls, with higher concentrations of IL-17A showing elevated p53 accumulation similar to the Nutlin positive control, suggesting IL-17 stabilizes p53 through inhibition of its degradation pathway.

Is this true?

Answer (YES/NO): NO